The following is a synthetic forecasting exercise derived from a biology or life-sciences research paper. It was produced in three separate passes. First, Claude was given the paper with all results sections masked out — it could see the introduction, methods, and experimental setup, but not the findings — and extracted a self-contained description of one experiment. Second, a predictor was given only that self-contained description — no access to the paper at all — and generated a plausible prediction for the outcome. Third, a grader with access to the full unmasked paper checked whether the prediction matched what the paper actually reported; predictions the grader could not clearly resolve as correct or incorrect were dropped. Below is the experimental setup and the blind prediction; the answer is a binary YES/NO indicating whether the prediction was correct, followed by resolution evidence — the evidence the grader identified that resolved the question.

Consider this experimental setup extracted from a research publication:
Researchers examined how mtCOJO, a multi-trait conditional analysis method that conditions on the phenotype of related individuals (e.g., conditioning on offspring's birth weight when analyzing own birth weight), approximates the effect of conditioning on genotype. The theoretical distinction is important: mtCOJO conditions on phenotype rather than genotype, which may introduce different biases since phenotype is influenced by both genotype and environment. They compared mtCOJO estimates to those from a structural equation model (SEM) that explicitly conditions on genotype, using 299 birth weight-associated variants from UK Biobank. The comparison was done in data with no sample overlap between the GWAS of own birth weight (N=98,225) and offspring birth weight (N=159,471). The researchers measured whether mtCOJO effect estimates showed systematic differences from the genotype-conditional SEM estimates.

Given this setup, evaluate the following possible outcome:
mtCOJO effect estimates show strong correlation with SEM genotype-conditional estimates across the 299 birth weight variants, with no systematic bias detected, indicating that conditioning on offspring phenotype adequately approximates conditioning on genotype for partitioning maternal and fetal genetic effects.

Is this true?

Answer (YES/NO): NO